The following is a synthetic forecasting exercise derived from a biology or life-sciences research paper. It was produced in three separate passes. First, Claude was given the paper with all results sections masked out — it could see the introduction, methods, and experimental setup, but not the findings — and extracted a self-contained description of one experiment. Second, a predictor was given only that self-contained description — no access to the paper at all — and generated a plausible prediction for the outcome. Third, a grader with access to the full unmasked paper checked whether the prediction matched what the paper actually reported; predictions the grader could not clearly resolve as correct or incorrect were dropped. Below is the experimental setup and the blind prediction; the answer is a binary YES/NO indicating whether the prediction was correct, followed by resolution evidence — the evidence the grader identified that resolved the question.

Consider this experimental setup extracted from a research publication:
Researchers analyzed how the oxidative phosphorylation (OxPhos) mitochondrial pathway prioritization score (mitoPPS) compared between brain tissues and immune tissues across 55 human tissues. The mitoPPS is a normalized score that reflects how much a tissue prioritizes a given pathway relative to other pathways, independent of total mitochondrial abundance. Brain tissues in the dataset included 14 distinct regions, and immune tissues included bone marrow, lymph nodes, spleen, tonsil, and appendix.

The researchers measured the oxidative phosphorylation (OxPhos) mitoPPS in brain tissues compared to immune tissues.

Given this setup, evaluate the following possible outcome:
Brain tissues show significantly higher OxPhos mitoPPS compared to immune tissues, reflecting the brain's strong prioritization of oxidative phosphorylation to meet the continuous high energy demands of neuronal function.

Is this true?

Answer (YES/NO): YES